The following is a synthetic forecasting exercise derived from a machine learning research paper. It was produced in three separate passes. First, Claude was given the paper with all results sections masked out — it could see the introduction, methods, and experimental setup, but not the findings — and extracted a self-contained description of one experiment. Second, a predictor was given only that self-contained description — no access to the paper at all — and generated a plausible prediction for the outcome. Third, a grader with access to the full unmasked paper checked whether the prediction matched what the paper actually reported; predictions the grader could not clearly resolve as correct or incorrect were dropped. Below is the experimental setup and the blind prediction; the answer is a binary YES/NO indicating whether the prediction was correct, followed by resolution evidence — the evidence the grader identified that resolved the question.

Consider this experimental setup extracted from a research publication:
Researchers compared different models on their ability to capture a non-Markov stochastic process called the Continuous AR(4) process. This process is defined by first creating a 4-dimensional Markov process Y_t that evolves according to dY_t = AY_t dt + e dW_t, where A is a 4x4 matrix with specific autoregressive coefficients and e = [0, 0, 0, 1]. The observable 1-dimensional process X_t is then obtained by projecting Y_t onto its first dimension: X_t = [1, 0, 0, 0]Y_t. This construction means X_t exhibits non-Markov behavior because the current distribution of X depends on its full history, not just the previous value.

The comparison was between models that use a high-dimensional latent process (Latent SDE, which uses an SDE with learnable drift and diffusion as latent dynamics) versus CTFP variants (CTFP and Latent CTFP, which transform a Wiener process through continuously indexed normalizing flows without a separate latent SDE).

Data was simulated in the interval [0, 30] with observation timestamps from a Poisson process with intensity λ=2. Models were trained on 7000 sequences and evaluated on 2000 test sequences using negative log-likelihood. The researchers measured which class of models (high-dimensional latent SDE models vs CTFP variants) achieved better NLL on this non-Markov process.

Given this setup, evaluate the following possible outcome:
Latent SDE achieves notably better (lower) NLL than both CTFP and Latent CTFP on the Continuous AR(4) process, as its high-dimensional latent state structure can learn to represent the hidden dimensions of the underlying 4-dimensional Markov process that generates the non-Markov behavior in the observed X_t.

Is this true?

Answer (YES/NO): YES